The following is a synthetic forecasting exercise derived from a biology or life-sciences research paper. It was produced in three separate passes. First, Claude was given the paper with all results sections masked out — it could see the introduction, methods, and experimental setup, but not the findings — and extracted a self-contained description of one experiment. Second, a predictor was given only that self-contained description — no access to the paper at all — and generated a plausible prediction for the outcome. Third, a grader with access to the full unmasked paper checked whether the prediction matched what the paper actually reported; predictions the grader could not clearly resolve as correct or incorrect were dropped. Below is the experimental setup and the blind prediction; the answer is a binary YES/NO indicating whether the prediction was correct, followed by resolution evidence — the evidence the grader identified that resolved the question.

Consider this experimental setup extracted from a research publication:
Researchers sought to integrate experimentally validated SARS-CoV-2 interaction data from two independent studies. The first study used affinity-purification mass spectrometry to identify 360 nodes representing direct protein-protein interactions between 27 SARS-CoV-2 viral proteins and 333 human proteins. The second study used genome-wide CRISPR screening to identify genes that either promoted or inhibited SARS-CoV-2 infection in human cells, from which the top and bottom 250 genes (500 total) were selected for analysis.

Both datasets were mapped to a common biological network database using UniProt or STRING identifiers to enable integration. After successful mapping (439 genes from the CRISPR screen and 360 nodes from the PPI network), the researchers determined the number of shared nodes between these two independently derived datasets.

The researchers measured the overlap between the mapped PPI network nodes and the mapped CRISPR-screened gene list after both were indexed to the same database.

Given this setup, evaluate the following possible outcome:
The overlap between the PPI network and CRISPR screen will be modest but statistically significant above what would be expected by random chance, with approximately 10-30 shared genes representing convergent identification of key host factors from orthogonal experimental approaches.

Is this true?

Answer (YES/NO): NO